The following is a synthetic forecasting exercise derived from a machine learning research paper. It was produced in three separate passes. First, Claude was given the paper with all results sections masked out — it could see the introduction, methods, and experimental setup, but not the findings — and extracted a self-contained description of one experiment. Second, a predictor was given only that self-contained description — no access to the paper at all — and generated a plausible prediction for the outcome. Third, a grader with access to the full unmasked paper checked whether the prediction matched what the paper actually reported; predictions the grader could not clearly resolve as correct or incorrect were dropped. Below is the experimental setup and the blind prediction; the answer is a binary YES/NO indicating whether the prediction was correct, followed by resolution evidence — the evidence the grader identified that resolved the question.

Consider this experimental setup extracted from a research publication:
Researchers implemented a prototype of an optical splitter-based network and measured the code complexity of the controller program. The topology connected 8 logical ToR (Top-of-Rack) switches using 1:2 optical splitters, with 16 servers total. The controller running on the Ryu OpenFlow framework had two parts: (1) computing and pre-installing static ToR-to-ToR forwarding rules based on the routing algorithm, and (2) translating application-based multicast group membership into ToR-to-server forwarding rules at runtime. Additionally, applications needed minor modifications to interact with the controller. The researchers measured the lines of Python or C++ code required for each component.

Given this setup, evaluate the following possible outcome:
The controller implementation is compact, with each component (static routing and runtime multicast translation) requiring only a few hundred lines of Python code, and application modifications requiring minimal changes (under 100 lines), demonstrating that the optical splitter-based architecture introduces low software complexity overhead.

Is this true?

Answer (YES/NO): NO